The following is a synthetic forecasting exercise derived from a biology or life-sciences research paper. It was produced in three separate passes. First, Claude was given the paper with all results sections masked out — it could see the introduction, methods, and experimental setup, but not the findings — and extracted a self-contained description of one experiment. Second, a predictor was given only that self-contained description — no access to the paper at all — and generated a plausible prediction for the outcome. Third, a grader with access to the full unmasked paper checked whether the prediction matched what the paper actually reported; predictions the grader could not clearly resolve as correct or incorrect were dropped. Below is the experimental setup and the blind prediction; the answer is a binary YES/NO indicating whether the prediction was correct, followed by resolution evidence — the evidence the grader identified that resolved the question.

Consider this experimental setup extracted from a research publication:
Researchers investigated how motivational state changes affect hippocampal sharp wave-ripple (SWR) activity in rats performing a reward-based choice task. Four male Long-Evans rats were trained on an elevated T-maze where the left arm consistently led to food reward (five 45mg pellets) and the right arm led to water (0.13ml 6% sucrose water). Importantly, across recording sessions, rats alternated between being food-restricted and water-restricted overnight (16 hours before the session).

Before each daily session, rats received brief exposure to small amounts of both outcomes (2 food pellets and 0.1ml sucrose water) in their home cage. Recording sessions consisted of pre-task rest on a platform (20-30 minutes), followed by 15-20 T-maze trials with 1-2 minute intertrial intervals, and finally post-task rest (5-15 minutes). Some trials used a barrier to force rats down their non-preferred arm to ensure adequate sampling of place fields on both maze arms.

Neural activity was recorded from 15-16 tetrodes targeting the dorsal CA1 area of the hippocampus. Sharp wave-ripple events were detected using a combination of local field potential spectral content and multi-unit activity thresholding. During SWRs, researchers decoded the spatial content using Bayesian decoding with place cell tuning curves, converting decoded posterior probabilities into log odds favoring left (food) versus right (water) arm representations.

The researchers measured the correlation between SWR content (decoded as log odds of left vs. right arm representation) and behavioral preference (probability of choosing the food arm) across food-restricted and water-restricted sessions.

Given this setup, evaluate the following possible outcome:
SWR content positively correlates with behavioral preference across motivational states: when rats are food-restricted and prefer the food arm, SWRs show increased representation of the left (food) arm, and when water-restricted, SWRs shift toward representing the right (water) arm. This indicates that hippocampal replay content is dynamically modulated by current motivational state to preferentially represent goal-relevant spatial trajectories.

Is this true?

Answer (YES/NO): NO